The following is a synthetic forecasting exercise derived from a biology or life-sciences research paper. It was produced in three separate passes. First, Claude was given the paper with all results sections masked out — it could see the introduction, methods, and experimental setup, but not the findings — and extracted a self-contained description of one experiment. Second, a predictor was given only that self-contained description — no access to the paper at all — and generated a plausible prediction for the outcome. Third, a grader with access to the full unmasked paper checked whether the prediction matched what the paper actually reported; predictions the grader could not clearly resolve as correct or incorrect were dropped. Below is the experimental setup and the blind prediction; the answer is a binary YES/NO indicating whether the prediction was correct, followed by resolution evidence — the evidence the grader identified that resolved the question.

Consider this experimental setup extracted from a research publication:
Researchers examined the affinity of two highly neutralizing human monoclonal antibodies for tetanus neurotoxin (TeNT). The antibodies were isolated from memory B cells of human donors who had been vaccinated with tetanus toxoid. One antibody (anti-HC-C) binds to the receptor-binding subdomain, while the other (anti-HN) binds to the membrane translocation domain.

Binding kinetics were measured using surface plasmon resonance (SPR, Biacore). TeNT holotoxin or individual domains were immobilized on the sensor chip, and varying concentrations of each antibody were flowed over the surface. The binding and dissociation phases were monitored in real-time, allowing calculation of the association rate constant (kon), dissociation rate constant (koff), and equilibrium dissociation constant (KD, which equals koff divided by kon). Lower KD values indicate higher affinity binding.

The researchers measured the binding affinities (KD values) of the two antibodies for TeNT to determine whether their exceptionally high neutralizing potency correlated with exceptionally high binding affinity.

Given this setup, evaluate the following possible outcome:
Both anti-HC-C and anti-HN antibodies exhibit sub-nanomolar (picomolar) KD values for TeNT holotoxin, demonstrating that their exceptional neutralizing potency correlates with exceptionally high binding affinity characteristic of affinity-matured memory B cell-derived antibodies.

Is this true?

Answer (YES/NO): NO